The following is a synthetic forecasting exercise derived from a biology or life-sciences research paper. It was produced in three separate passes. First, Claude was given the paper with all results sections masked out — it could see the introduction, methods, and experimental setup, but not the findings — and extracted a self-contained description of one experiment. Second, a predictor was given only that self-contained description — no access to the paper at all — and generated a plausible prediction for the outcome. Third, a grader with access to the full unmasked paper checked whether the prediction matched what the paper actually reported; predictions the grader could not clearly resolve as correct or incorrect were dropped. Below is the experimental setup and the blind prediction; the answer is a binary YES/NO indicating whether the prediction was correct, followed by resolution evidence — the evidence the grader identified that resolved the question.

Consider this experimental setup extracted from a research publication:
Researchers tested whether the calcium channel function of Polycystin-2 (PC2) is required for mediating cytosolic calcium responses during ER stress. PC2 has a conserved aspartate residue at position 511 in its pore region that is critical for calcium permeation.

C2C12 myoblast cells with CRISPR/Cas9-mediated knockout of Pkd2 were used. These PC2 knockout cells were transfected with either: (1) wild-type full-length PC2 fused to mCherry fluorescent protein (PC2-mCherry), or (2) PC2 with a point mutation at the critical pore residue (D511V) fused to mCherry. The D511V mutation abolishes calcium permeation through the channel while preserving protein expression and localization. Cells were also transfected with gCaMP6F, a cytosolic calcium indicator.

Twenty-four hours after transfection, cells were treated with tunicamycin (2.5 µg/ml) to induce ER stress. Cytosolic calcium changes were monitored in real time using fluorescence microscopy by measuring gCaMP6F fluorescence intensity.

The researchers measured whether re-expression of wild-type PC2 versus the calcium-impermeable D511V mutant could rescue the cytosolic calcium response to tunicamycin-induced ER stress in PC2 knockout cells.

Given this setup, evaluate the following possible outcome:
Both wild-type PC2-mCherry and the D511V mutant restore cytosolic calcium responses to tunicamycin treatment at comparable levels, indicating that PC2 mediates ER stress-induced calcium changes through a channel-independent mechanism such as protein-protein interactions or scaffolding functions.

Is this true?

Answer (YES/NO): NO